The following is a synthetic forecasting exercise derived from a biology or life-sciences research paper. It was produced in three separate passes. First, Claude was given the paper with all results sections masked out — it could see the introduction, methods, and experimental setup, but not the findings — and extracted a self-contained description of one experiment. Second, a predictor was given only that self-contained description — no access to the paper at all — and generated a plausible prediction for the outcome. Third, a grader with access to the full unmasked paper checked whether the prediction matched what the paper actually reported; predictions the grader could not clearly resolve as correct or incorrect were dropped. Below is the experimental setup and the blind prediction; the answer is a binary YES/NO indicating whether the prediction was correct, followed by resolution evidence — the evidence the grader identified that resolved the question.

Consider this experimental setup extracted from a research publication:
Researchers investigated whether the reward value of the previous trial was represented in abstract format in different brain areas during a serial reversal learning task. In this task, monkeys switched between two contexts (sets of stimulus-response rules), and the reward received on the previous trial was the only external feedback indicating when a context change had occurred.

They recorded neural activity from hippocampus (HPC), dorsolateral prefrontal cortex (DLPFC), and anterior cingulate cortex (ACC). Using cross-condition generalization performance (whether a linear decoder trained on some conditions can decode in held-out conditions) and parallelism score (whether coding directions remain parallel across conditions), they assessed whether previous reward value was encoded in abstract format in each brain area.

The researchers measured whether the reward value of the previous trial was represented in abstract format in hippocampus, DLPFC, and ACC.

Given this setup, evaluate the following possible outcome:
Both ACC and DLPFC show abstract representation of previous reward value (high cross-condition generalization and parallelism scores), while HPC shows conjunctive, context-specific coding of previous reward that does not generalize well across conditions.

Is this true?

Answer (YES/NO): NO